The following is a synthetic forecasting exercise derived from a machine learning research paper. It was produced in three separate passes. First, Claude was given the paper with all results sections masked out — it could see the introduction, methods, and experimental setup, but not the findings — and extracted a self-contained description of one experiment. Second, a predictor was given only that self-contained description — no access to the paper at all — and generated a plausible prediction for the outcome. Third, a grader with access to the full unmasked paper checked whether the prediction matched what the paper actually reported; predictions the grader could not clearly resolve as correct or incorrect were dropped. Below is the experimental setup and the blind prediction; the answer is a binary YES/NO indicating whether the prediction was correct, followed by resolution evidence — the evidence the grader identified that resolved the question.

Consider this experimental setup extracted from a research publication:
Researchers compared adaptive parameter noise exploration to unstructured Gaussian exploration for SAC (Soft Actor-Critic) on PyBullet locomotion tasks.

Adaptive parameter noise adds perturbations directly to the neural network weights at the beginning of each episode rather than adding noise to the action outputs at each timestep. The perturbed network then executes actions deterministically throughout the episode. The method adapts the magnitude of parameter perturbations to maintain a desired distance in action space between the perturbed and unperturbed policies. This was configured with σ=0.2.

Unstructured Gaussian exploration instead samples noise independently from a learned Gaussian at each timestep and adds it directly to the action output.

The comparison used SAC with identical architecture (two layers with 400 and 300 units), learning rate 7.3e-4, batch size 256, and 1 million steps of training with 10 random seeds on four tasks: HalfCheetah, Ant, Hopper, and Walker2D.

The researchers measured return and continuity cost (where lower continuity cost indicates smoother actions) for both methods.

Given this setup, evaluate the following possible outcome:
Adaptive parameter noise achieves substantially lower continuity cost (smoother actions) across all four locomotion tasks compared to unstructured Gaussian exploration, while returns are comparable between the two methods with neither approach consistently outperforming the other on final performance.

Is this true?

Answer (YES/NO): NO